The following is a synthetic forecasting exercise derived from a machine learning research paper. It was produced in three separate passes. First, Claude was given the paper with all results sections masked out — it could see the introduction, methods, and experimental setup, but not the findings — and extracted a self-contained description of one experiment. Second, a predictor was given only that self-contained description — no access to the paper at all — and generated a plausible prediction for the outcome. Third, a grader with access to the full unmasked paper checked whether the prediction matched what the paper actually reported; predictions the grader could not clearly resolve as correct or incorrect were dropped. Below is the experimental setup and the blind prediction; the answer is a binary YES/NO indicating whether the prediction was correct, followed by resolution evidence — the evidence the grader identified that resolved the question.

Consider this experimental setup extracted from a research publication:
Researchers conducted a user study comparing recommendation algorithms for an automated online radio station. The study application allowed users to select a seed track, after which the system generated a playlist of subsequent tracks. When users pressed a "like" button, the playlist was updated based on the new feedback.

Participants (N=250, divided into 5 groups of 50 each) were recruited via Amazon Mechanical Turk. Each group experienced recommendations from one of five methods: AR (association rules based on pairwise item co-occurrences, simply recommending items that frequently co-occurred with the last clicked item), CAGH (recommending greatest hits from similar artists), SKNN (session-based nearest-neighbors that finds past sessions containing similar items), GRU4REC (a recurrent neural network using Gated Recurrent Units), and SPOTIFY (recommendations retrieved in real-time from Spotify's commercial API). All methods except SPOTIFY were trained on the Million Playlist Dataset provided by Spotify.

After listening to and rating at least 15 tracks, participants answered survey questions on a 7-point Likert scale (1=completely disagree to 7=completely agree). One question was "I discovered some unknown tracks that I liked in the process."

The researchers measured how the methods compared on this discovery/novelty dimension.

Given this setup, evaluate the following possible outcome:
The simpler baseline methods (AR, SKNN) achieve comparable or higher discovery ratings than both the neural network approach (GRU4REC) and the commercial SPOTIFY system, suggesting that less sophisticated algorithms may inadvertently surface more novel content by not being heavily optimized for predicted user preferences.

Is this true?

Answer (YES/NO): NO